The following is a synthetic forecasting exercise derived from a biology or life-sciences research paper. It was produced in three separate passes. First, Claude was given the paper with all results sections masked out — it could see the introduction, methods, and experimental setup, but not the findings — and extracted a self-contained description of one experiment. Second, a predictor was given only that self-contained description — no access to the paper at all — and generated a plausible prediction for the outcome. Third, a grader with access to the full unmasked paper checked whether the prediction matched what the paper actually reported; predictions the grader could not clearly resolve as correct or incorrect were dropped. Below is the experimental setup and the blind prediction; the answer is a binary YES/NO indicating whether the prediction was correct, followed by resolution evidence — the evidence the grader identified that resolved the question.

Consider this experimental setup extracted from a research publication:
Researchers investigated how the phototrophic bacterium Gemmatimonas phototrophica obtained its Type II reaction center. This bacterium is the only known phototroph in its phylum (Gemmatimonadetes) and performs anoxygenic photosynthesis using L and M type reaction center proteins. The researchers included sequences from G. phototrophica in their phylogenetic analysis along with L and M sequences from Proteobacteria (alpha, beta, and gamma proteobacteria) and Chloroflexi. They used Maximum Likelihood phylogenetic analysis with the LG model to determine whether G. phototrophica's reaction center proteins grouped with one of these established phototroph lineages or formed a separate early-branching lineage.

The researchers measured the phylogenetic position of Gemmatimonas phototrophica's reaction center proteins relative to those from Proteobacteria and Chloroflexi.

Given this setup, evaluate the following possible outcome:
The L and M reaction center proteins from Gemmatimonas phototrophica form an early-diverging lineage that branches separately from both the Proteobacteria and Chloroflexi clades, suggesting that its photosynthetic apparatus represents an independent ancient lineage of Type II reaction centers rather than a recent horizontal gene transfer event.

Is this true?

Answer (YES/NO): NO